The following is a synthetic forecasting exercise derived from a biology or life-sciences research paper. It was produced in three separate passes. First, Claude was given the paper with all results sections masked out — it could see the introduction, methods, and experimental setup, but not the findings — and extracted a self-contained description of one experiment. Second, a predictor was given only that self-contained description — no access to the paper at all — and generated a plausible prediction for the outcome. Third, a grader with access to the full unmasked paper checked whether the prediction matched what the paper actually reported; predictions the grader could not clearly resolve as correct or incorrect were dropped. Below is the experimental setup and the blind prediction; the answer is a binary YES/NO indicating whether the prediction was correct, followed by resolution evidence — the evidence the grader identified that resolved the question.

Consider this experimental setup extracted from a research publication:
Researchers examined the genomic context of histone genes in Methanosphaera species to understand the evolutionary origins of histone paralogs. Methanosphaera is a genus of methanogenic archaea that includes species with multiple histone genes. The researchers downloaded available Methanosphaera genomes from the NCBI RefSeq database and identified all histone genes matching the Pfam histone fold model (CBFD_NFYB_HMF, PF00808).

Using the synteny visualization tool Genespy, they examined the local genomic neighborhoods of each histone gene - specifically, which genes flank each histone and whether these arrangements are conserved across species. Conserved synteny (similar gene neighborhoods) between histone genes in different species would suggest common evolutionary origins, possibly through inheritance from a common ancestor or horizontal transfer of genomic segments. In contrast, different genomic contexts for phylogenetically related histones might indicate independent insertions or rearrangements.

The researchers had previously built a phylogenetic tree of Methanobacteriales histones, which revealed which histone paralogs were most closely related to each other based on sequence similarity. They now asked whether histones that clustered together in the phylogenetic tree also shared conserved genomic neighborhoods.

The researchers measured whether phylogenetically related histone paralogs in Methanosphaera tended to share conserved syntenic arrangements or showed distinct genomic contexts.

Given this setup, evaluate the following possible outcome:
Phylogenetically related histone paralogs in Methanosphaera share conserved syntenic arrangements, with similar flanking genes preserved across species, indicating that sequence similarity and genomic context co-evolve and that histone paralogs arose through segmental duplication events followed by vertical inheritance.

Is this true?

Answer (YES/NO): YES